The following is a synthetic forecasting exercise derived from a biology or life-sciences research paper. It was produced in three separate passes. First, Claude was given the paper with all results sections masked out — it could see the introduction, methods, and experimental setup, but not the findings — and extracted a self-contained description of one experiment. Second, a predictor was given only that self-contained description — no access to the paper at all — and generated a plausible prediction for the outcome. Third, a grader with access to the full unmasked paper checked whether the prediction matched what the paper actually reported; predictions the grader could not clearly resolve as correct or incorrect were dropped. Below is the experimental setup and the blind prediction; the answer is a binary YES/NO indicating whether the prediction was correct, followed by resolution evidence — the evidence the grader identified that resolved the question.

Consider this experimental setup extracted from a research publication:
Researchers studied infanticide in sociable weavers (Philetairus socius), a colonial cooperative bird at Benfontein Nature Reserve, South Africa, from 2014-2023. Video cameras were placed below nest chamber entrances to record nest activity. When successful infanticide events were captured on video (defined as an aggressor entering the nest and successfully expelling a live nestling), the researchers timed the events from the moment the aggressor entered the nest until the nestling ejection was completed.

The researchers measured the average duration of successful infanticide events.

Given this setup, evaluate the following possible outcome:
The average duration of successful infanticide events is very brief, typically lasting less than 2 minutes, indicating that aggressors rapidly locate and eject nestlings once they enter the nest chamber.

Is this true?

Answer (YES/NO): NO